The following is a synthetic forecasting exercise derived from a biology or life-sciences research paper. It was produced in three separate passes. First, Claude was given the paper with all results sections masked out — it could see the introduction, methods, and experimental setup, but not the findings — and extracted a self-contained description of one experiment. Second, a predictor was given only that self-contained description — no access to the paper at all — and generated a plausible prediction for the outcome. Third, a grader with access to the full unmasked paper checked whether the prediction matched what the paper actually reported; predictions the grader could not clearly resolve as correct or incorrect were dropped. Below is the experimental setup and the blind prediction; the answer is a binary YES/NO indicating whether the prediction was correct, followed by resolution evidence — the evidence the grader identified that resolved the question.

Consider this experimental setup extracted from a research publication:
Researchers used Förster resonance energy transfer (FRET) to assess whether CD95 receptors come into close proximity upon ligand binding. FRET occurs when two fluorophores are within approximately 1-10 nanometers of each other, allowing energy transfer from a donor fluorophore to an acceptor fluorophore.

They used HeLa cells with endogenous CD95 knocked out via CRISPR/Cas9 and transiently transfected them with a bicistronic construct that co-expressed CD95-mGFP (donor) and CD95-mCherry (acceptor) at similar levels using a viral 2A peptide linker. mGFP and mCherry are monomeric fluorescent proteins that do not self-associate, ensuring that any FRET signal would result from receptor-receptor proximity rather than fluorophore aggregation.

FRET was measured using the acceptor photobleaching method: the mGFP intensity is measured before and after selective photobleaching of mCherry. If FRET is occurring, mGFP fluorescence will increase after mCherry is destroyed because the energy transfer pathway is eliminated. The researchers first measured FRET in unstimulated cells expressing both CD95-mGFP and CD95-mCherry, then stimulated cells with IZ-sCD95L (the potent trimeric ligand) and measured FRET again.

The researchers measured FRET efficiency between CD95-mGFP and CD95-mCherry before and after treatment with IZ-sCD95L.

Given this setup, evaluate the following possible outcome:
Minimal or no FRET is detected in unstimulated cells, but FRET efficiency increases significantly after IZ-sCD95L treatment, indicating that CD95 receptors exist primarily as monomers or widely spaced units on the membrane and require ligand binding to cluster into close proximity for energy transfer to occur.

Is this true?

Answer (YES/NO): YES